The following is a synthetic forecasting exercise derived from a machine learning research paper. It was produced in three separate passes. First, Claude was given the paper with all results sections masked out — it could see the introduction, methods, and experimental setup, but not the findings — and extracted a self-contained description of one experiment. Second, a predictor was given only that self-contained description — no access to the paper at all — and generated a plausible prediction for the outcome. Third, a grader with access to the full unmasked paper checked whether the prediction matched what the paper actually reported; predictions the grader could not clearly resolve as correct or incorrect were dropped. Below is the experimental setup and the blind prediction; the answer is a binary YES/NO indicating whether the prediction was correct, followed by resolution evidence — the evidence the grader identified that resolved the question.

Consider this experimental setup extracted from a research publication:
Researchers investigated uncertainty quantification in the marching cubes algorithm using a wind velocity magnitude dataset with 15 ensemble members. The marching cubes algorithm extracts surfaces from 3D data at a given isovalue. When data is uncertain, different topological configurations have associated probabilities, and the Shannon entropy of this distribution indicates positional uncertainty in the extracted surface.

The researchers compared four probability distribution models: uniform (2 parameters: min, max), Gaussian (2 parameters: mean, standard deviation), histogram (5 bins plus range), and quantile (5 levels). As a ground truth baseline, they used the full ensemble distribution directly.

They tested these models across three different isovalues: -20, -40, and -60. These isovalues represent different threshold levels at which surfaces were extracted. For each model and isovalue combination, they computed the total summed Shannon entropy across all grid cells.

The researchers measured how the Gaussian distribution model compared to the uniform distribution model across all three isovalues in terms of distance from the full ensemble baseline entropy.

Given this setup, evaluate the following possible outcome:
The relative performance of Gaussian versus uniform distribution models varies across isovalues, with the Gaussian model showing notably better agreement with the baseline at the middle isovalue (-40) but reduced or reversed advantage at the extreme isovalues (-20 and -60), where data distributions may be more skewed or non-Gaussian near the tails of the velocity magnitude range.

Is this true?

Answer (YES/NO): NO